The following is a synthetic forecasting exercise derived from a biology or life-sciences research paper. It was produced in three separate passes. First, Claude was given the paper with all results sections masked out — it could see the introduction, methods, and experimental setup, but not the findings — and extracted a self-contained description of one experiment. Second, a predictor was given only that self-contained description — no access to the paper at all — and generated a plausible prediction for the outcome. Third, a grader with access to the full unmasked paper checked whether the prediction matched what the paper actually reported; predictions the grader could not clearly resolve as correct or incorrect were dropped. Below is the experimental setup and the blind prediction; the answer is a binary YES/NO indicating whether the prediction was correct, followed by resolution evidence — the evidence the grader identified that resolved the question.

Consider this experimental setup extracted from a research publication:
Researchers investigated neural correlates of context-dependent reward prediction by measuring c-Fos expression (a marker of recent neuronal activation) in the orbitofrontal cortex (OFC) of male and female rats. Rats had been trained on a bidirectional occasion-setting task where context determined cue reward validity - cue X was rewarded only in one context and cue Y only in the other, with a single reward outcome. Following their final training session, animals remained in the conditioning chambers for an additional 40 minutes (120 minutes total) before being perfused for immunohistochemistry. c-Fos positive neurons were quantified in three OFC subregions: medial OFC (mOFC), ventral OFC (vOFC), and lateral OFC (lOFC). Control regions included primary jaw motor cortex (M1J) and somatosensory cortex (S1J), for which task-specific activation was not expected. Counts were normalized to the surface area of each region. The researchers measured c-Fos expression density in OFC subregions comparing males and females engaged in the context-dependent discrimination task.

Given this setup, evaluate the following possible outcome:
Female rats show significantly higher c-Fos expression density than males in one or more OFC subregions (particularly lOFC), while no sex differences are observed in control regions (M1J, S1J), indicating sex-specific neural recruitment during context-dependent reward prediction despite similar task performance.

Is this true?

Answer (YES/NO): NO